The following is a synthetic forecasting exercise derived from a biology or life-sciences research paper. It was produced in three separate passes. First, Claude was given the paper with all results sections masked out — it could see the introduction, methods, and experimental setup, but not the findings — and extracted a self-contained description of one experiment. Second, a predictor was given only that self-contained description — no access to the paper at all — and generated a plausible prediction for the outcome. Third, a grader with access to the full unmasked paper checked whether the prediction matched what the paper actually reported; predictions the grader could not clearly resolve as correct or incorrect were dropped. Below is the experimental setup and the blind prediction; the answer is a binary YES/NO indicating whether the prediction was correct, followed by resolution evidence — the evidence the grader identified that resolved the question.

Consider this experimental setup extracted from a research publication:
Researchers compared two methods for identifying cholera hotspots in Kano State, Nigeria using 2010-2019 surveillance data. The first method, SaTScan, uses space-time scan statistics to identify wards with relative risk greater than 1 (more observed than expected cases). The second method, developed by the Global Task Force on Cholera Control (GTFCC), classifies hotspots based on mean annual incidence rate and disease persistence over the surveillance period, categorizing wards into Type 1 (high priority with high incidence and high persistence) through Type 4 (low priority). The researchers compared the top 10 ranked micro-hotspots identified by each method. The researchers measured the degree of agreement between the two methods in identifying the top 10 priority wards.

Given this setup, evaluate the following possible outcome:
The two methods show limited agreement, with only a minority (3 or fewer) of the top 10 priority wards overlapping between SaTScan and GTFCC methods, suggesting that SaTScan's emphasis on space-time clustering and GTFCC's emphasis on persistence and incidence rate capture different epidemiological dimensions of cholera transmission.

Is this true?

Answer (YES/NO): NO